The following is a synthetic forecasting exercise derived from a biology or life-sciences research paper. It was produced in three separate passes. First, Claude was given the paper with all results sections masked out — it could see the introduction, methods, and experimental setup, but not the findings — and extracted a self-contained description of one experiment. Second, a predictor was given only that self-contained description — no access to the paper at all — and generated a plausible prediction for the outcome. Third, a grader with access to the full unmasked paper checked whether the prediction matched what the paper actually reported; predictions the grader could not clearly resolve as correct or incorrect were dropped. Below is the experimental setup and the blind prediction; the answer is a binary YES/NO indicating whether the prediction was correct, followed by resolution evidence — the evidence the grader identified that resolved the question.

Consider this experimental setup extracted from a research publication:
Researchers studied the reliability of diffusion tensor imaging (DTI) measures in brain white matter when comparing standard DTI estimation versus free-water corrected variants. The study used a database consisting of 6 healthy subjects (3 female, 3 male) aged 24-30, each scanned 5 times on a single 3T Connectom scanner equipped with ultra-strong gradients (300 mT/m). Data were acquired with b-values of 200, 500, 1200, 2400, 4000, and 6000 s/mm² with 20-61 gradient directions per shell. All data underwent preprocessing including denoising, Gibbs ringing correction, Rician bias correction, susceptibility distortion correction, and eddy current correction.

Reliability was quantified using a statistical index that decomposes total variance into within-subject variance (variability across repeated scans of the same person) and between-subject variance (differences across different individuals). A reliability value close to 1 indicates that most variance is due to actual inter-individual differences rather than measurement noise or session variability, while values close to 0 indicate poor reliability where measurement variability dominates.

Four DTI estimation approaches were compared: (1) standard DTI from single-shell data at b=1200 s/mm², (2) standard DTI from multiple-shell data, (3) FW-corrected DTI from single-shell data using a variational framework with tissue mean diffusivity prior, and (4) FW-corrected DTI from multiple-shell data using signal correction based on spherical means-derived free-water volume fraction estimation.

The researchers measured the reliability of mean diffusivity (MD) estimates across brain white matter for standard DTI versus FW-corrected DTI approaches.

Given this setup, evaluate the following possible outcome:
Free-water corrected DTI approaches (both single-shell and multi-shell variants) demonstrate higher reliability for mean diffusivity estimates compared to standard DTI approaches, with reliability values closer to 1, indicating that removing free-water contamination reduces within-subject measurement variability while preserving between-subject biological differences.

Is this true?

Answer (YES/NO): NO